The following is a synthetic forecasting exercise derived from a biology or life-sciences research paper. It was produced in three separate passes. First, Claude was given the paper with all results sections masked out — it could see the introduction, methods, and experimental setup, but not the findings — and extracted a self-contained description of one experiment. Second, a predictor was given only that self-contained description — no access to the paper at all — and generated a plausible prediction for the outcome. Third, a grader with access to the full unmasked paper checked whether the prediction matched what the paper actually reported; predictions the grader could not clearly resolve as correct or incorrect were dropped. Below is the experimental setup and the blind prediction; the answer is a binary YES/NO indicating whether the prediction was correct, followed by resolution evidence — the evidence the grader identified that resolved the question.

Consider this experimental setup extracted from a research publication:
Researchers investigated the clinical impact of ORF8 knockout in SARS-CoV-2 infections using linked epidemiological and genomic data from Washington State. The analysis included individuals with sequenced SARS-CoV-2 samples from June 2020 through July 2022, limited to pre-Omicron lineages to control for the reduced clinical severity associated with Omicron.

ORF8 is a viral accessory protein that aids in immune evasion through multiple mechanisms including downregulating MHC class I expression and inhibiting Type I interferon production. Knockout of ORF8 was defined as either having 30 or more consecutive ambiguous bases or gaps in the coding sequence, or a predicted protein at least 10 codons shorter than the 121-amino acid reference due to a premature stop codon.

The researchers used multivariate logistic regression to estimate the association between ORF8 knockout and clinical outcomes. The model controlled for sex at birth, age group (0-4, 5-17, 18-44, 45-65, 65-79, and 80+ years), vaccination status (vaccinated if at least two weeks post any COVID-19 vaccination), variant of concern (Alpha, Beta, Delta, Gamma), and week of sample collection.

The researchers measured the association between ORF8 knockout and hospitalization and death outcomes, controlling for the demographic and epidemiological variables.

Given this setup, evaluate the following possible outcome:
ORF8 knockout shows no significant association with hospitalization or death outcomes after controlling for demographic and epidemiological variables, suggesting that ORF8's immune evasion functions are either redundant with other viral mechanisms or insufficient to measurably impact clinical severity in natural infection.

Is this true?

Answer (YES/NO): NO